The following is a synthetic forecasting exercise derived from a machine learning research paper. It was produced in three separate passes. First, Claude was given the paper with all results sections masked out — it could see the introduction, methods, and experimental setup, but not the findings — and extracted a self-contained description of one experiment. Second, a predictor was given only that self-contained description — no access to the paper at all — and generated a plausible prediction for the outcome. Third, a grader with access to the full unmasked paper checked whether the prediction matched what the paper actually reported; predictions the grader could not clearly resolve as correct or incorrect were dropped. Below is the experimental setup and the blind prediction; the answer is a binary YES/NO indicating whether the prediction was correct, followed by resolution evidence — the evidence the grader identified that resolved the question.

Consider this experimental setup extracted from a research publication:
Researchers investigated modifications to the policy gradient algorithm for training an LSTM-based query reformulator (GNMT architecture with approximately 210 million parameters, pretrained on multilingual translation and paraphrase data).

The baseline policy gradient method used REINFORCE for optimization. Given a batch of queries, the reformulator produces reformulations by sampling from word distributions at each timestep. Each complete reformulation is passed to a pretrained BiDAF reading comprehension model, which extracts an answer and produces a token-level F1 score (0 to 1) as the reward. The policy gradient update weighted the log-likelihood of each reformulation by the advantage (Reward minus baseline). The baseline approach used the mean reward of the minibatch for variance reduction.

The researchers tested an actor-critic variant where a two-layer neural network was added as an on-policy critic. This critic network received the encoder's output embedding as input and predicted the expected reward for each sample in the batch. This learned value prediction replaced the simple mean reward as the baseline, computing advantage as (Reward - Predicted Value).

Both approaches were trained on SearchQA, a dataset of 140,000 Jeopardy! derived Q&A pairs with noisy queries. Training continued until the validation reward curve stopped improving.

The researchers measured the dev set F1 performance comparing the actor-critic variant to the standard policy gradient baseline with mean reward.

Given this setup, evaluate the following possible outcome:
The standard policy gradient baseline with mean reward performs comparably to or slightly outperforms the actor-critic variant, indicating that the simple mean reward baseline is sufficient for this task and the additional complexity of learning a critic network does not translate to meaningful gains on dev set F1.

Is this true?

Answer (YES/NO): YES